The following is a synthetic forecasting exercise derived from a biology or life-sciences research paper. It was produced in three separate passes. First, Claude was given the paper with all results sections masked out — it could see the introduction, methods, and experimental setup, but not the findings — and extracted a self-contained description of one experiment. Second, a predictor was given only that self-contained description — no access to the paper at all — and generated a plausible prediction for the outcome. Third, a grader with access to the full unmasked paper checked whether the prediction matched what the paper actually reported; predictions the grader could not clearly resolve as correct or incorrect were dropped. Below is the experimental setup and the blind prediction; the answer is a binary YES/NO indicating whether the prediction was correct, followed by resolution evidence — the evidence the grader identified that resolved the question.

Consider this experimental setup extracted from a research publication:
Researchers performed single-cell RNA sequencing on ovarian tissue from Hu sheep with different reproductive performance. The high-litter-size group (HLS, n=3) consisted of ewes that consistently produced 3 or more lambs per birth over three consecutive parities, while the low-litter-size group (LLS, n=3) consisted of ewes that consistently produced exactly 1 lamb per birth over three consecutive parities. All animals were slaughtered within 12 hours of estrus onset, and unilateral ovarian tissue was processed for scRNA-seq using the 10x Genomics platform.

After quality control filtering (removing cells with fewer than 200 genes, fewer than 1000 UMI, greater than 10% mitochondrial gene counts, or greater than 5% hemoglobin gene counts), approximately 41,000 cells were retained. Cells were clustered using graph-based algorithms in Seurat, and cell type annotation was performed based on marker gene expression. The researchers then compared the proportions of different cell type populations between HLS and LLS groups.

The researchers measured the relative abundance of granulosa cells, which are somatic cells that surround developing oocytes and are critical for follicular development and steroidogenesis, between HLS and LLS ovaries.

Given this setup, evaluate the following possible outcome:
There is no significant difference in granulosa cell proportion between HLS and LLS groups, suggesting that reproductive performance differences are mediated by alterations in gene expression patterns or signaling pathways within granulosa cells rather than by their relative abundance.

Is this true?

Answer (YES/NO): NO